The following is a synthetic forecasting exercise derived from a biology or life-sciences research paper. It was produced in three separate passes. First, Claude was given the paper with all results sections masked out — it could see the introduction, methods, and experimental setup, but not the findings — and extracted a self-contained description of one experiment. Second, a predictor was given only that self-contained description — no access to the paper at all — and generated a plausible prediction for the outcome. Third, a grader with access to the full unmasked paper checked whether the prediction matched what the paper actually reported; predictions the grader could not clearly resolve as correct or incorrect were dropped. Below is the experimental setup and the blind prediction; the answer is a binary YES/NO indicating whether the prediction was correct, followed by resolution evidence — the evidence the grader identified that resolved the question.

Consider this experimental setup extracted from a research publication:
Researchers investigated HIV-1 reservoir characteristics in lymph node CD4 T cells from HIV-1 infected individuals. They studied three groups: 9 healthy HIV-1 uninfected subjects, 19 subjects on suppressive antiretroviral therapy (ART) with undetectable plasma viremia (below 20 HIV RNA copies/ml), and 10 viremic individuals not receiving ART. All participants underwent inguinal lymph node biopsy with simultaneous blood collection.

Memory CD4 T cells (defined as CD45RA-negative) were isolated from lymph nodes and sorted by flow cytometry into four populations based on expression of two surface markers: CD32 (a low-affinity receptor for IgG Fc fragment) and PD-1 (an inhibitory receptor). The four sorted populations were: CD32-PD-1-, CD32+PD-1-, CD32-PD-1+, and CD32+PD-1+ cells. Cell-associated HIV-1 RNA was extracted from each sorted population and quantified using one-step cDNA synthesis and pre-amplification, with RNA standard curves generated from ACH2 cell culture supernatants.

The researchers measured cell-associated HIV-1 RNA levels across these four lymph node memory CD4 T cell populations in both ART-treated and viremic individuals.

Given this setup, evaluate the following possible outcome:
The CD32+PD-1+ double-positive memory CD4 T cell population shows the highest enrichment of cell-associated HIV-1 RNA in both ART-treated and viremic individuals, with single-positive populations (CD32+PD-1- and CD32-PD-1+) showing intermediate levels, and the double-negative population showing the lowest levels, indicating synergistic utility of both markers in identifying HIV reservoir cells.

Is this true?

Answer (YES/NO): YES